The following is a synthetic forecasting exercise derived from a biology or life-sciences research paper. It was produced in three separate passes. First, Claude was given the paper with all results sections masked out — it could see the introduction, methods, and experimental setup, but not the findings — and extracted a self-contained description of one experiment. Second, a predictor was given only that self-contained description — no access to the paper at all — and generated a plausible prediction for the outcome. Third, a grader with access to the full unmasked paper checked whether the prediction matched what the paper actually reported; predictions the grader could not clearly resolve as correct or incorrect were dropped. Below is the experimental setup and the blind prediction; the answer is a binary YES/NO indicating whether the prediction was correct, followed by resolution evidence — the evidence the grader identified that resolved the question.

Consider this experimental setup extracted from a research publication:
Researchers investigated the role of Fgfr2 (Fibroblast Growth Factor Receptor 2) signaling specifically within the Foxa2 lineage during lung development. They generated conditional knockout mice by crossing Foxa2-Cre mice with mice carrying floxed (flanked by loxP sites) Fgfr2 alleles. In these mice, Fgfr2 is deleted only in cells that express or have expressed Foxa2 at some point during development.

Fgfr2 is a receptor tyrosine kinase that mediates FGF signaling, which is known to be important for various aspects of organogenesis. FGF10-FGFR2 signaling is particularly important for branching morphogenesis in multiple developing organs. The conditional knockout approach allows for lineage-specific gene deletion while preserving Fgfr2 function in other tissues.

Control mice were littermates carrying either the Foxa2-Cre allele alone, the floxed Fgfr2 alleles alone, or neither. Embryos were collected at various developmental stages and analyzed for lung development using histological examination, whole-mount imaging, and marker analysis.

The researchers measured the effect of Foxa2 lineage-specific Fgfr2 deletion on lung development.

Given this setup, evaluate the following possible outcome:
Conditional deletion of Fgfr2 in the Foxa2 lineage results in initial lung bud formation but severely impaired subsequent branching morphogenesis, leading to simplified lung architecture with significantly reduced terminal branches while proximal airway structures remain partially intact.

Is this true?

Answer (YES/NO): NO